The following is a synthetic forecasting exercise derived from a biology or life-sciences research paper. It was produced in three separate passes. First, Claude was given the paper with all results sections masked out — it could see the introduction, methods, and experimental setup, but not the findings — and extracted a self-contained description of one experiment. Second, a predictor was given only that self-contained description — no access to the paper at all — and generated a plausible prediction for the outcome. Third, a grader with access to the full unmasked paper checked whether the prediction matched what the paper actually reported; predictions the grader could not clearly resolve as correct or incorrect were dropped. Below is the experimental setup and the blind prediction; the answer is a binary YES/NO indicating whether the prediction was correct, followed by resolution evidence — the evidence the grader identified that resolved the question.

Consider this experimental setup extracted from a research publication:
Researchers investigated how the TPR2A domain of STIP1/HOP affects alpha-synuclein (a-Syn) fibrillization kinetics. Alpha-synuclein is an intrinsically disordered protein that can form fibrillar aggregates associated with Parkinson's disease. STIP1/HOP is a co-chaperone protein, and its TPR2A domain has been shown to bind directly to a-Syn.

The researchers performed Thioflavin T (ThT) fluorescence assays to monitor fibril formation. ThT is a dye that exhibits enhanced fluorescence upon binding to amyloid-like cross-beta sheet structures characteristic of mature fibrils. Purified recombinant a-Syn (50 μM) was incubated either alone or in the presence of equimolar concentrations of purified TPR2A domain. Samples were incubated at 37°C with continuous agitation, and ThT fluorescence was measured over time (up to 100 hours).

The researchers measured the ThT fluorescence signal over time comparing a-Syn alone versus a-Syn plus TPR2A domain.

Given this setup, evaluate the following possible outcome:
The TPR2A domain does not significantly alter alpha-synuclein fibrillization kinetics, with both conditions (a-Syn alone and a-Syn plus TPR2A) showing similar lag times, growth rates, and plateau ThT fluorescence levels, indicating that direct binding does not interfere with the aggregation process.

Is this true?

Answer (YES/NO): NO